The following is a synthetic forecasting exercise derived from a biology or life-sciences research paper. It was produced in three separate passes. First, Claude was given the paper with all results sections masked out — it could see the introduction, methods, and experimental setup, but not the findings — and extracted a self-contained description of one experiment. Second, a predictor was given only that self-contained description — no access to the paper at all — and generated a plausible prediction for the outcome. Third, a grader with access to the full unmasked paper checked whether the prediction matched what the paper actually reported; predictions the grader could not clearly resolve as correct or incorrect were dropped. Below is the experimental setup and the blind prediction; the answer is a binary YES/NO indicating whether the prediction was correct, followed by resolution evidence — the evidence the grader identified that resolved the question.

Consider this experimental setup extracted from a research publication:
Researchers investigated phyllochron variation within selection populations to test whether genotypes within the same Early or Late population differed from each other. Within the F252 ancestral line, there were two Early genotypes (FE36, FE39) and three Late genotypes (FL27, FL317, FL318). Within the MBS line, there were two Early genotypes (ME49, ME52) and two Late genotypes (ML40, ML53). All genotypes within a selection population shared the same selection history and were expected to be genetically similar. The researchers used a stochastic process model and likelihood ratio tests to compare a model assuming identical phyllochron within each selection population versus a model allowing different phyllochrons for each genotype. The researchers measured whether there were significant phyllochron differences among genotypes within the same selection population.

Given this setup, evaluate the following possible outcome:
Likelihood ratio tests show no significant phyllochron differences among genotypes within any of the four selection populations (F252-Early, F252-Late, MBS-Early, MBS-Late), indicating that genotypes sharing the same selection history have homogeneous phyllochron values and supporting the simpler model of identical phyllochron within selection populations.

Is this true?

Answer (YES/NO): NO